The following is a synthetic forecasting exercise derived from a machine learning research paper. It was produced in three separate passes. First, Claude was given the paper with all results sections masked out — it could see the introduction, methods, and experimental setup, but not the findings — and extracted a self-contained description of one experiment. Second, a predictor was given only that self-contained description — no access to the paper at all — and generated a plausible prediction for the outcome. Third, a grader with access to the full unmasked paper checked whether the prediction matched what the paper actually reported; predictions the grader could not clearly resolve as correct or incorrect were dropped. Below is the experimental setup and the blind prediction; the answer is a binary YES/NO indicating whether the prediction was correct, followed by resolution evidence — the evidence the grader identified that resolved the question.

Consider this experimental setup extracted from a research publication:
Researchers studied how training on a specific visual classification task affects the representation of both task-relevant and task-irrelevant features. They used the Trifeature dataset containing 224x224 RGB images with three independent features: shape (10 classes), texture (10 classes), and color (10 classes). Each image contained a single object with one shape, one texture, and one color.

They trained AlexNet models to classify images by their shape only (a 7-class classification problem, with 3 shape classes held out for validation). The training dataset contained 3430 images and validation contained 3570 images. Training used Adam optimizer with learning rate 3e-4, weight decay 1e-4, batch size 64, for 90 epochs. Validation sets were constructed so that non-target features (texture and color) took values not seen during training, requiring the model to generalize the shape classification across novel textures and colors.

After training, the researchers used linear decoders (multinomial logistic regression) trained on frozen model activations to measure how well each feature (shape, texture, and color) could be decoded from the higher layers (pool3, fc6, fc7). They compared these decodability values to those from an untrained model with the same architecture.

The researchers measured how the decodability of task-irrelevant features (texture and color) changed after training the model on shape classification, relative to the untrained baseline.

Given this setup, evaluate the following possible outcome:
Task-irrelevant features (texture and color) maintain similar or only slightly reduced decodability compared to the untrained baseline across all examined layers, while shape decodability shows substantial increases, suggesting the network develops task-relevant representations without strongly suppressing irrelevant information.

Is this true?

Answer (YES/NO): NO